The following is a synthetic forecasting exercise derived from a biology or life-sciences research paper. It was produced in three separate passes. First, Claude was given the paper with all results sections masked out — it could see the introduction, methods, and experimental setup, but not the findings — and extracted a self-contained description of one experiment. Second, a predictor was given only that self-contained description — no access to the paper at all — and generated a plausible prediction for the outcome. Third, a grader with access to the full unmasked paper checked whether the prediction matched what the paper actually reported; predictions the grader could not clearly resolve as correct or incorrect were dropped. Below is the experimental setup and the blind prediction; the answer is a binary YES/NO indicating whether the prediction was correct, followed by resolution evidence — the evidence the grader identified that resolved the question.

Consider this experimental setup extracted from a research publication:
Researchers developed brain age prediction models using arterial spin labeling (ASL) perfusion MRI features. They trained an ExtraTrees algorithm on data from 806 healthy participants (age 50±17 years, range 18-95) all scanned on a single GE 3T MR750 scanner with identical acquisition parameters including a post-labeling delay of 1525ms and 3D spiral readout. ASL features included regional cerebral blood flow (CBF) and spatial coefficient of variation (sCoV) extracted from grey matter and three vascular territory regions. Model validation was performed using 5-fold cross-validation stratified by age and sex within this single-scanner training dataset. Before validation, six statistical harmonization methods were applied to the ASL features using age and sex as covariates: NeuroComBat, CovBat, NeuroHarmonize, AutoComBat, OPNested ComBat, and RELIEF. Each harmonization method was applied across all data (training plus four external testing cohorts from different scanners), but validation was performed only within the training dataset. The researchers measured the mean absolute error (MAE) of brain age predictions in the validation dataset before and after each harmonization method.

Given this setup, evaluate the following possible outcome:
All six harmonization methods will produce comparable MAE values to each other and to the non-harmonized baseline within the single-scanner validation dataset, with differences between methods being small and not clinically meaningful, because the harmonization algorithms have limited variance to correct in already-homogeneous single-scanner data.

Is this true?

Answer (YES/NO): YES